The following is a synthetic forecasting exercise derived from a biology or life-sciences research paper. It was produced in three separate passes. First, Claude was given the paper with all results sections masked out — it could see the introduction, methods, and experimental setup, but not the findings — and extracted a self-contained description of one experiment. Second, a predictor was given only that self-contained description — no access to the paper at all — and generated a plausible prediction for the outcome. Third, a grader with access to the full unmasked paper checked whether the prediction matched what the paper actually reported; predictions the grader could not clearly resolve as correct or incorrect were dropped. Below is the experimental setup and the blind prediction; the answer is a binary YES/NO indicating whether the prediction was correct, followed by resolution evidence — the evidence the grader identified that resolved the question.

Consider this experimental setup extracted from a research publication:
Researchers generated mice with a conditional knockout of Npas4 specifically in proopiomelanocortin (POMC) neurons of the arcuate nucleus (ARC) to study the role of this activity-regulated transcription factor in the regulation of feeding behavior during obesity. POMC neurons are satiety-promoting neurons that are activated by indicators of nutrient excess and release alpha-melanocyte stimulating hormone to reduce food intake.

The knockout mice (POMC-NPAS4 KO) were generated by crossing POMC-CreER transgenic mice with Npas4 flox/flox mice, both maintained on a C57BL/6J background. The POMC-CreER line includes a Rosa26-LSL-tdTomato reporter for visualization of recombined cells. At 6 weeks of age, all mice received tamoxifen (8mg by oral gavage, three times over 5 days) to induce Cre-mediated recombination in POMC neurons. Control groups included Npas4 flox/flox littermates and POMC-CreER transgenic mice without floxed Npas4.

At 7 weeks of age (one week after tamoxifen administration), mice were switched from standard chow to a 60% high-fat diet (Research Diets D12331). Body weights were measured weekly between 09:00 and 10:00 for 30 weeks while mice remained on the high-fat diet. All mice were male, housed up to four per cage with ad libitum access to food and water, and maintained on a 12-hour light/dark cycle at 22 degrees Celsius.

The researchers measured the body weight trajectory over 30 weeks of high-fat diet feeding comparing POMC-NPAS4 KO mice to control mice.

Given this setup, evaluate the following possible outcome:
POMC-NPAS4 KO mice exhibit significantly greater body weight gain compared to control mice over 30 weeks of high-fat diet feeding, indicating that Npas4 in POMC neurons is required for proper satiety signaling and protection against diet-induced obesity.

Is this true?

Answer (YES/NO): NO